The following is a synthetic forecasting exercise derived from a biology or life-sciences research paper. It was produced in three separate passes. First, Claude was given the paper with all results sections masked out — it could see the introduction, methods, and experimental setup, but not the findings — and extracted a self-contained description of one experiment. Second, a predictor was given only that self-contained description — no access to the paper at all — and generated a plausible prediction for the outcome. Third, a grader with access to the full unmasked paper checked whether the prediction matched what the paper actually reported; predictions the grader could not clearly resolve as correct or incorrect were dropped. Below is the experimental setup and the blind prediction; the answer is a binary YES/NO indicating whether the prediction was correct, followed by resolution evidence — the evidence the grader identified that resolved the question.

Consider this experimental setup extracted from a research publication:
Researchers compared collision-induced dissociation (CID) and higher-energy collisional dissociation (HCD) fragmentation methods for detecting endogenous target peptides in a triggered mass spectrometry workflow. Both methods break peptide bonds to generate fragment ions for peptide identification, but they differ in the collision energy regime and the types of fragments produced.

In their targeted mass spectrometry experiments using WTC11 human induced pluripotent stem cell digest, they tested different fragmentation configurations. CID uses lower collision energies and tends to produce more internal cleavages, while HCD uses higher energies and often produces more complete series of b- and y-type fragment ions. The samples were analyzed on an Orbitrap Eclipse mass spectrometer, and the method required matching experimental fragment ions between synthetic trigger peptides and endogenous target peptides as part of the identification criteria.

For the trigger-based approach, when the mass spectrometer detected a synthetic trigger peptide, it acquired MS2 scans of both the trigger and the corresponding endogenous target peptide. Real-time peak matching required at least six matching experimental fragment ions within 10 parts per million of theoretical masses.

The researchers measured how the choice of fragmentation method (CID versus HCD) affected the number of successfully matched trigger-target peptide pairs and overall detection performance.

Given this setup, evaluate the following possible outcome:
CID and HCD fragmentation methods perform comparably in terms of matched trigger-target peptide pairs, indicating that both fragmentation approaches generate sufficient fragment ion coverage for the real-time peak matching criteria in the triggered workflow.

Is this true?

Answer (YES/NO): NO